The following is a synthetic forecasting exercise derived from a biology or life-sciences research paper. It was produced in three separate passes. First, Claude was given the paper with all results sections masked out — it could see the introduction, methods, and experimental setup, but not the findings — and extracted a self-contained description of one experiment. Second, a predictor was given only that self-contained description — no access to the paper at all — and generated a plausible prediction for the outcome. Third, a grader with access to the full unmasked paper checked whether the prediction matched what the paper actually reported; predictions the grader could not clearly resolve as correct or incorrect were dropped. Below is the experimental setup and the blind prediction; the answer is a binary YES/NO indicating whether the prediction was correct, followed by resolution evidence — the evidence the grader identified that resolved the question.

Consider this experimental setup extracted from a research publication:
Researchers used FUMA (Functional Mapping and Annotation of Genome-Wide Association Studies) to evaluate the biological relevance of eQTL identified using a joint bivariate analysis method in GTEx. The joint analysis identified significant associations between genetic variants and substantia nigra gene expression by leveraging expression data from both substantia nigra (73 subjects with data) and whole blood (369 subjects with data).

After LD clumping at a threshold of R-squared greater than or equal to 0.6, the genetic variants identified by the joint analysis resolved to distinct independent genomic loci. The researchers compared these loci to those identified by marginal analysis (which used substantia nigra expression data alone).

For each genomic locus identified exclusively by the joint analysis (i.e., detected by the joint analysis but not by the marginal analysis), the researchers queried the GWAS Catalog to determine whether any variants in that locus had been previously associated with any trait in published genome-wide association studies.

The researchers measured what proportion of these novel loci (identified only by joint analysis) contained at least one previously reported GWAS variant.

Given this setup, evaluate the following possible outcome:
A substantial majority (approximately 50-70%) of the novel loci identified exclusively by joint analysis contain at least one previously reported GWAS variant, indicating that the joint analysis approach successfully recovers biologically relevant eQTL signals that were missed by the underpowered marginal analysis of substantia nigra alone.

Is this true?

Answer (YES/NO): NO